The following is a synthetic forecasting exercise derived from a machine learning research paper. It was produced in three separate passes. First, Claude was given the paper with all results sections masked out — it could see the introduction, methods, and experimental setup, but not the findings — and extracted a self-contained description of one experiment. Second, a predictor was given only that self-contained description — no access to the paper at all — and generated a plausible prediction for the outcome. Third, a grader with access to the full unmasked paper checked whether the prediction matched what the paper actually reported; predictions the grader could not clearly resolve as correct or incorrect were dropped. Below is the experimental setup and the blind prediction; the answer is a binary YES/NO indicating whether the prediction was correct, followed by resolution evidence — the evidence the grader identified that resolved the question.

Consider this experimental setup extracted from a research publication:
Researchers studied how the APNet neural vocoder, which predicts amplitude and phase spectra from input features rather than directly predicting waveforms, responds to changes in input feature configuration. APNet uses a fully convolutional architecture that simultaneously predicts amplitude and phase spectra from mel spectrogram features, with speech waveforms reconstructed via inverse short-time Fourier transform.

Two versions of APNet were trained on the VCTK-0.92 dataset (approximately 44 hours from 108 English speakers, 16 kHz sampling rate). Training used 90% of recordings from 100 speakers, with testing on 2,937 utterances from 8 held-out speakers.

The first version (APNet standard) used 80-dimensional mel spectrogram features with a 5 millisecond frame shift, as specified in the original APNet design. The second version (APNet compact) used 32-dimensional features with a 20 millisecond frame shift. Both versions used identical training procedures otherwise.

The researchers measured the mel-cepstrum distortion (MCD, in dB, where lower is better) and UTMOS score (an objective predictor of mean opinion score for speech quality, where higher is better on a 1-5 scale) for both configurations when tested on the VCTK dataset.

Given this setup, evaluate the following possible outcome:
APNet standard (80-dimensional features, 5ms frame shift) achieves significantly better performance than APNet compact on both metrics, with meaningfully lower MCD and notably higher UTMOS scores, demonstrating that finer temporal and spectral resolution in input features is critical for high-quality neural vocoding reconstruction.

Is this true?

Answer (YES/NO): YES